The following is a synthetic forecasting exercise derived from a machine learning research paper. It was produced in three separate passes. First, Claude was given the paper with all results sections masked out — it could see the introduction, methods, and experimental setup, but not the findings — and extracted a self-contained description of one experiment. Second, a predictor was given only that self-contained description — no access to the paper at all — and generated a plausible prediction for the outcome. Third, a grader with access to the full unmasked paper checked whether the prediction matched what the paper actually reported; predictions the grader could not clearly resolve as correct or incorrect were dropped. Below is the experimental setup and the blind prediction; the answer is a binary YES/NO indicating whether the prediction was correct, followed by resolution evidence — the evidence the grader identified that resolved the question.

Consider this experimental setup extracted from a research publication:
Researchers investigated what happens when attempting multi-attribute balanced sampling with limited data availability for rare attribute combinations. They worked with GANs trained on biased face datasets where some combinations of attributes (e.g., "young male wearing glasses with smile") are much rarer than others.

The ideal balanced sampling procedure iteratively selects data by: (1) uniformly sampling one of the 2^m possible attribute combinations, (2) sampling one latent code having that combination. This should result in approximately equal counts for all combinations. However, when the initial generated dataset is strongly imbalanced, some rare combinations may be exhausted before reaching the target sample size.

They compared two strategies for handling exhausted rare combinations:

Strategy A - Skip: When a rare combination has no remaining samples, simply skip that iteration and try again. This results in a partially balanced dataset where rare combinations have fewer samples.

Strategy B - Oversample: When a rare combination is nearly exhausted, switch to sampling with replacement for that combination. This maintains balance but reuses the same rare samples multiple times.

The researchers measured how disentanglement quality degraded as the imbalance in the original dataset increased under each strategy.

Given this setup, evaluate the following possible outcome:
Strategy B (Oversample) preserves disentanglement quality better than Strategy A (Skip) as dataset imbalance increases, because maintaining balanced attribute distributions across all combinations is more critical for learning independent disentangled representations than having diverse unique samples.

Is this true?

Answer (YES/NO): YES